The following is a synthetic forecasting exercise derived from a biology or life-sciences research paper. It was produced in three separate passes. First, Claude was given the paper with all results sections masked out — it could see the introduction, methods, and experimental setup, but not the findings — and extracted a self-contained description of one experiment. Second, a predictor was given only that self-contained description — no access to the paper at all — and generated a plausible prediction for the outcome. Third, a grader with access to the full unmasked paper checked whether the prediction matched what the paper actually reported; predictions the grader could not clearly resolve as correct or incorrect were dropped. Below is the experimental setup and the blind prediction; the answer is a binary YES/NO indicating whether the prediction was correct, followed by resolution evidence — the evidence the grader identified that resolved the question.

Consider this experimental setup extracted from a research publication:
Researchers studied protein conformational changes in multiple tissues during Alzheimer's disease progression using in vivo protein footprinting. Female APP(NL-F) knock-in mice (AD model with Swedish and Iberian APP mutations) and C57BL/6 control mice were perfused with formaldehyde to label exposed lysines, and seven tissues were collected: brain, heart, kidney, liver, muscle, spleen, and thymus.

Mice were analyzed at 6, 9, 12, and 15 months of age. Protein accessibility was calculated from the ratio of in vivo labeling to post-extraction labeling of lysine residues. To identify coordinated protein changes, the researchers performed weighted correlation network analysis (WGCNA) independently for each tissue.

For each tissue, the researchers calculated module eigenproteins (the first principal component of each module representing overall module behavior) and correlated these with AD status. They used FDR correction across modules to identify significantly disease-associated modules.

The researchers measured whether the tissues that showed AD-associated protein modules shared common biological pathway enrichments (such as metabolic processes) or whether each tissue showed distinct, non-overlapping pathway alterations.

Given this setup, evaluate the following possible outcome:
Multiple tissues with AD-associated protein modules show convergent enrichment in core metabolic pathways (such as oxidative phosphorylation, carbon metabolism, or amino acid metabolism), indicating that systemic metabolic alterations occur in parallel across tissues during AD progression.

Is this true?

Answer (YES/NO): YES